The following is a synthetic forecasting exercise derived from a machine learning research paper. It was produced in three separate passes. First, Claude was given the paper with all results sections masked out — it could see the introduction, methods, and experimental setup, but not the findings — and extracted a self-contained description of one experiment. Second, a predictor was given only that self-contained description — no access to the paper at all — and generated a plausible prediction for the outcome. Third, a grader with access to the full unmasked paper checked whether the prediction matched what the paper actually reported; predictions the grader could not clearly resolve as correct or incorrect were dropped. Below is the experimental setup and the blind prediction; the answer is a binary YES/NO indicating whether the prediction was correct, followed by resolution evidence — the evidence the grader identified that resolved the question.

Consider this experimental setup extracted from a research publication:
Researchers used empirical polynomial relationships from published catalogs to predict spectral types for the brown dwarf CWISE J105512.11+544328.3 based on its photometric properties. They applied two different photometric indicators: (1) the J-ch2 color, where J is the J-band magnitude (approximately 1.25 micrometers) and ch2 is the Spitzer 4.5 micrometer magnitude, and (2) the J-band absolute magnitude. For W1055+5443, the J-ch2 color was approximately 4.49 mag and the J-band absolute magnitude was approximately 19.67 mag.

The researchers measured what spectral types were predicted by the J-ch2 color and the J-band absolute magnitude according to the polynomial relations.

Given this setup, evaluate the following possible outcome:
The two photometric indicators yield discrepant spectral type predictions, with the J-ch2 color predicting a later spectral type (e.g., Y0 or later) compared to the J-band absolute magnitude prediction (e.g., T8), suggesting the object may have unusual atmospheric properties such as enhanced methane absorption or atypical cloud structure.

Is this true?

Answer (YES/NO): NO